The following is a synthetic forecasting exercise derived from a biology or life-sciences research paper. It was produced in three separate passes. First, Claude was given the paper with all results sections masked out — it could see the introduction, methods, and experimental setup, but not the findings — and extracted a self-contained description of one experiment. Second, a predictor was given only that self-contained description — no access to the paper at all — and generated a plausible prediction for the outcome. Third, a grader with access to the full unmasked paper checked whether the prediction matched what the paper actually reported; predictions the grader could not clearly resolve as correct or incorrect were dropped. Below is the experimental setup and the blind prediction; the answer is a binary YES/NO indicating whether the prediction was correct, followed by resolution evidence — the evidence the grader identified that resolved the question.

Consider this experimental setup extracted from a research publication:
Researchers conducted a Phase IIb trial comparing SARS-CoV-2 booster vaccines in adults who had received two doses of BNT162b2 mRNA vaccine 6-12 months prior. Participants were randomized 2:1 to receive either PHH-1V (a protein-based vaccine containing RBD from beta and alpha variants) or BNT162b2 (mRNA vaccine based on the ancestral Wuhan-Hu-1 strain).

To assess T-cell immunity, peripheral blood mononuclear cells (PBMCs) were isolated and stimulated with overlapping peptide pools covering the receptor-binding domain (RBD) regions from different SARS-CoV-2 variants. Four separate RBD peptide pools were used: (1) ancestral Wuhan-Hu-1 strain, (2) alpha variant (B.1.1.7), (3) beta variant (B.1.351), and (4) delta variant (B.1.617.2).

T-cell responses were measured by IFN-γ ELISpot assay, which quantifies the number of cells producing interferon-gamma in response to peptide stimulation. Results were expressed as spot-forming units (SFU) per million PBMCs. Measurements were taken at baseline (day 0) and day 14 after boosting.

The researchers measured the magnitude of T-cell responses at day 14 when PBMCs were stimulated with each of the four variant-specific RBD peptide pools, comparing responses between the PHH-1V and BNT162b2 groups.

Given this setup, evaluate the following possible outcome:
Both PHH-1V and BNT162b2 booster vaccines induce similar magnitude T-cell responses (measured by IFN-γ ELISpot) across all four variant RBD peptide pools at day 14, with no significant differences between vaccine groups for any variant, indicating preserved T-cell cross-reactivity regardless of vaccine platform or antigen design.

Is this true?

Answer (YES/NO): YES